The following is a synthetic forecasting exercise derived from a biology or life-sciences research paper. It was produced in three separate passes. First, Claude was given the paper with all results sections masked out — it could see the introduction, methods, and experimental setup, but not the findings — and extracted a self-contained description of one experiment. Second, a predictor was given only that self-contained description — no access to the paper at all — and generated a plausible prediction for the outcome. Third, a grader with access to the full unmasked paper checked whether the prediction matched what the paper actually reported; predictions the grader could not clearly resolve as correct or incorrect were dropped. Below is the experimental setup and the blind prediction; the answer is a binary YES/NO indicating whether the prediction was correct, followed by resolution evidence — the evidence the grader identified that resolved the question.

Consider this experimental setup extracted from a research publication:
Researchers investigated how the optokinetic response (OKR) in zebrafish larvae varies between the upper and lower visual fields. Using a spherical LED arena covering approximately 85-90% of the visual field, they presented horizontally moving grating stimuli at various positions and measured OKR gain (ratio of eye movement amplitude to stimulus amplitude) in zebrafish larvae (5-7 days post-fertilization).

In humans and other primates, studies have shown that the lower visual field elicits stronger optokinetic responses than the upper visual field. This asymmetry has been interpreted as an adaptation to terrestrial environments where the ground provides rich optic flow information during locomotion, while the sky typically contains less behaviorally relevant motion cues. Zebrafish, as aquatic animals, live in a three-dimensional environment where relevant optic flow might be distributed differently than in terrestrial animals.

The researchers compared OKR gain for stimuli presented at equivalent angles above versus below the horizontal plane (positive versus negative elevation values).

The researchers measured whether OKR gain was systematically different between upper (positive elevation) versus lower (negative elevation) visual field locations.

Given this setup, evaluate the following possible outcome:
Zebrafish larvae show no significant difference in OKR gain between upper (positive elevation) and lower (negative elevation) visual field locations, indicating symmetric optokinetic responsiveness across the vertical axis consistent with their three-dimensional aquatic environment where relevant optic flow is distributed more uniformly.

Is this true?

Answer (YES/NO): NO